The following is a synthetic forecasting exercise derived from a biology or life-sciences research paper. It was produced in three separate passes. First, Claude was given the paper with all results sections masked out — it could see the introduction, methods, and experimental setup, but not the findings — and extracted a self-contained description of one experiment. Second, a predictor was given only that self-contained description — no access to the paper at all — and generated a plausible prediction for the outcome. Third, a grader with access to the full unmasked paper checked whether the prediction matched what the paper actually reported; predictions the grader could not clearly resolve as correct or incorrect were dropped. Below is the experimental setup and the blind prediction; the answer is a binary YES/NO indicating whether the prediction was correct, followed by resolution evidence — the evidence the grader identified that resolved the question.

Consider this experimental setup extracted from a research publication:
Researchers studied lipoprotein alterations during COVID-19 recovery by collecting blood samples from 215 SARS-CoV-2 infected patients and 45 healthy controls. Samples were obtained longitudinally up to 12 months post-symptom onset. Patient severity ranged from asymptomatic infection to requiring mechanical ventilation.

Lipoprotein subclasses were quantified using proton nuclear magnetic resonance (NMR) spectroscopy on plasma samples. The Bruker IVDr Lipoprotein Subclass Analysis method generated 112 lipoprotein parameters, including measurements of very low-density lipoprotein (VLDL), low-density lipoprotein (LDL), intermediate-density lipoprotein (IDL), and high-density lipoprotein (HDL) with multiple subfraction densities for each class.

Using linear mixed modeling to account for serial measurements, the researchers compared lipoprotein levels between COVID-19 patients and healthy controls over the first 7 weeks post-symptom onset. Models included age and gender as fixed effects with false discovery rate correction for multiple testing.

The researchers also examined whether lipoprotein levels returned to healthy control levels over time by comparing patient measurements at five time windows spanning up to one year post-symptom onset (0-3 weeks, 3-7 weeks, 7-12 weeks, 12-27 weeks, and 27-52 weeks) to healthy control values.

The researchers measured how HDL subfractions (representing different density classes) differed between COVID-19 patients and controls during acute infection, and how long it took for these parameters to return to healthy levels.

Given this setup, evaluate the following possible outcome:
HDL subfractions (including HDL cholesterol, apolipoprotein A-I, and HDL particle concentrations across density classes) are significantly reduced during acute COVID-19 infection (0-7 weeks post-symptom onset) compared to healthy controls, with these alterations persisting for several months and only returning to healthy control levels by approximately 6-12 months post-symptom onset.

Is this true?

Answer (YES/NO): NO